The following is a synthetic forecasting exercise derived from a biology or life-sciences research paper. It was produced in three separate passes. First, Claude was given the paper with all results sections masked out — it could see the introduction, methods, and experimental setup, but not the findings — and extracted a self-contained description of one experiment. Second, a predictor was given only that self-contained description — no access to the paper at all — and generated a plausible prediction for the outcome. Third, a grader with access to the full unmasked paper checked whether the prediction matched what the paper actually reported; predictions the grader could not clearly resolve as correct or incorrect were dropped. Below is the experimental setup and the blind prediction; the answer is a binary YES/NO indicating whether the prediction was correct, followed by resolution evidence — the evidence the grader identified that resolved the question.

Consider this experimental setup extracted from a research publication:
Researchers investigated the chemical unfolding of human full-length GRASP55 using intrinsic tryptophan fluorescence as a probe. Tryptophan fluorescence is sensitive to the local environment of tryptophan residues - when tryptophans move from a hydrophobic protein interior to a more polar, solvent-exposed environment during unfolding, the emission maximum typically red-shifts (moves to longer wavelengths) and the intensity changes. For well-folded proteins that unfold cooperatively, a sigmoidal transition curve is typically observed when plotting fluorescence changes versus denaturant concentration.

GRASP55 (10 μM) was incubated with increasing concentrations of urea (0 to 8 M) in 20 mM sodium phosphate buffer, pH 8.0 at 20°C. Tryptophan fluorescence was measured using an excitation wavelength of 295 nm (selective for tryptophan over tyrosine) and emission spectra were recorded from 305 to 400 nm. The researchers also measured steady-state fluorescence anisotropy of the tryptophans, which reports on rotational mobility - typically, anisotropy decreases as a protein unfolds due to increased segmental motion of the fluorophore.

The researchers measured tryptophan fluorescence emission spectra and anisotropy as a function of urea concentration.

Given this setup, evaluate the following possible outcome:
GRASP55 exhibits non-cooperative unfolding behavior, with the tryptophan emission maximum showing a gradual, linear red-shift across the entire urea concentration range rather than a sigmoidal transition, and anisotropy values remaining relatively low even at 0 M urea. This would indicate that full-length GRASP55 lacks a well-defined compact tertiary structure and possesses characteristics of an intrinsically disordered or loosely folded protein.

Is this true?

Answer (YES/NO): NO